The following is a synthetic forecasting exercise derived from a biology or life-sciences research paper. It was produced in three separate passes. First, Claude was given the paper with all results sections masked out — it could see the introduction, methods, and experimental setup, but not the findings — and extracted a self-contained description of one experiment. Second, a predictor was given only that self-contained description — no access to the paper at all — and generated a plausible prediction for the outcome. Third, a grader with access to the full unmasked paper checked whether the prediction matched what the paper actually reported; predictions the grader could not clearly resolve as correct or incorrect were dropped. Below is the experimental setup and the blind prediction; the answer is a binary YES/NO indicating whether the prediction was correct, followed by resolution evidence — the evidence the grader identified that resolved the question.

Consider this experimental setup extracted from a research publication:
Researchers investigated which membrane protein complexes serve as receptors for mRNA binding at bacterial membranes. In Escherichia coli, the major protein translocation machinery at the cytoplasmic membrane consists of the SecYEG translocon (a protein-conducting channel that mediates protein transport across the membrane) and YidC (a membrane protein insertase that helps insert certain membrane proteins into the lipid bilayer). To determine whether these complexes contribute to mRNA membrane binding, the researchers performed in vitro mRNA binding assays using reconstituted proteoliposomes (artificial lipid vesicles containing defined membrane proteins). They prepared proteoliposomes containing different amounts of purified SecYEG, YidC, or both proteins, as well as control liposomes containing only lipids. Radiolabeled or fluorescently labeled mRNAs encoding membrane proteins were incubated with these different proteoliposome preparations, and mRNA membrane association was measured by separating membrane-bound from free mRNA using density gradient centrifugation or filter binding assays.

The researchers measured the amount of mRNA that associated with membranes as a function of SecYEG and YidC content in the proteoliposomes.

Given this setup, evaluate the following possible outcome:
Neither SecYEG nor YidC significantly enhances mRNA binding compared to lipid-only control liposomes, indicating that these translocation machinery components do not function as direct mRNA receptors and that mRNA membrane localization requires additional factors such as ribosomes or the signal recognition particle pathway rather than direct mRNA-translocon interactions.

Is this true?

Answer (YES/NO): NO